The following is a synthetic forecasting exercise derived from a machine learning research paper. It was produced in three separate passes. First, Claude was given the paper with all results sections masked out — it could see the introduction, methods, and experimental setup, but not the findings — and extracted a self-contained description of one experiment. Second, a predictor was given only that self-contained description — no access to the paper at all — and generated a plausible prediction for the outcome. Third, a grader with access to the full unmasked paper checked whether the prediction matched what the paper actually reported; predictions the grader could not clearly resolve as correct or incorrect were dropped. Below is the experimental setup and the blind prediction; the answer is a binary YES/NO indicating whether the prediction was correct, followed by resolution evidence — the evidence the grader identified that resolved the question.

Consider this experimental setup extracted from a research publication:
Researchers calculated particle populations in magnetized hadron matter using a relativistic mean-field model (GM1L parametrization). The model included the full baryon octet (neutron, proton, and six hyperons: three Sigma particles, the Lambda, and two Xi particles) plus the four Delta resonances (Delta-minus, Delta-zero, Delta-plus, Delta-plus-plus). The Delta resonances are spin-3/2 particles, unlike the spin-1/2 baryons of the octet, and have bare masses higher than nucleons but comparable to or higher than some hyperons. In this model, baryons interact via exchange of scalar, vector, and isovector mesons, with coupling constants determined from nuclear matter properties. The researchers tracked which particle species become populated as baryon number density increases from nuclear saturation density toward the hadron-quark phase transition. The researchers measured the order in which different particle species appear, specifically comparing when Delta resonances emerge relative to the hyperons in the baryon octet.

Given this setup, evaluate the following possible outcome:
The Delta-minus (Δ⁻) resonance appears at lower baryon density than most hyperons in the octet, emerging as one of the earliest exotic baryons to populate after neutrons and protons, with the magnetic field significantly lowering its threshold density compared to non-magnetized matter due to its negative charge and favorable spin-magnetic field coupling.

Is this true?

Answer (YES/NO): NO